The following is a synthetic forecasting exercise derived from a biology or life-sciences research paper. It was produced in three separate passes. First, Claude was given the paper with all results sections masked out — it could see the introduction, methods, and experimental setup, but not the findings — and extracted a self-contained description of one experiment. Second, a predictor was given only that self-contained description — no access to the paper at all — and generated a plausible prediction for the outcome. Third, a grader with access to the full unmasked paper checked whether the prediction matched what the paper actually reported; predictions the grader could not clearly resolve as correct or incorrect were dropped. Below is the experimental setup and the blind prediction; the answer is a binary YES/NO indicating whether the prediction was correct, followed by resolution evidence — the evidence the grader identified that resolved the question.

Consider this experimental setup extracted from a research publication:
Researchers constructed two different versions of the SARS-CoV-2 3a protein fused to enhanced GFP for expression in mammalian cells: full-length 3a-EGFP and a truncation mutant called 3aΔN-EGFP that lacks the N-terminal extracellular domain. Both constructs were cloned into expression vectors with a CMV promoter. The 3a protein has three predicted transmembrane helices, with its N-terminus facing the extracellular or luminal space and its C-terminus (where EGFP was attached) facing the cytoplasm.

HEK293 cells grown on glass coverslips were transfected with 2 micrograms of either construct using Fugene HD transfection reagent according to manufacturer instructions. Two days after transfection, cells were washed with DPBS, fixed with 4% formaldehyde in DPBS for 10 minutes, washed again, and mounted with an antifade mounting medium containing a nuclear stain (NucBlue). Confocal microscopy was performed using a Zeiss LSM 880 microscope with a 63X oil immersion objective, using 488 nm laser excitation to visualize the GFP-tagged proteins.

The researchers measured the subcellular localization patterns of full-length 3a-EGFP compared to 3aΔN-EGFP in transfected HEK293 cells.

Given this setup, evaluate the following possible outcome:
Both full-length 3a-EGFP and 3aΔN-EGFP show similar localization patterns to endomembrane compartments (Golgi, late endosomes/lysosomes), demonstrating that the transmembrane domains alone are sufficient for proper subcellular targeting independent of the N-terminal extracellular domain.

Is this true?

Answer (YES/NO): NO